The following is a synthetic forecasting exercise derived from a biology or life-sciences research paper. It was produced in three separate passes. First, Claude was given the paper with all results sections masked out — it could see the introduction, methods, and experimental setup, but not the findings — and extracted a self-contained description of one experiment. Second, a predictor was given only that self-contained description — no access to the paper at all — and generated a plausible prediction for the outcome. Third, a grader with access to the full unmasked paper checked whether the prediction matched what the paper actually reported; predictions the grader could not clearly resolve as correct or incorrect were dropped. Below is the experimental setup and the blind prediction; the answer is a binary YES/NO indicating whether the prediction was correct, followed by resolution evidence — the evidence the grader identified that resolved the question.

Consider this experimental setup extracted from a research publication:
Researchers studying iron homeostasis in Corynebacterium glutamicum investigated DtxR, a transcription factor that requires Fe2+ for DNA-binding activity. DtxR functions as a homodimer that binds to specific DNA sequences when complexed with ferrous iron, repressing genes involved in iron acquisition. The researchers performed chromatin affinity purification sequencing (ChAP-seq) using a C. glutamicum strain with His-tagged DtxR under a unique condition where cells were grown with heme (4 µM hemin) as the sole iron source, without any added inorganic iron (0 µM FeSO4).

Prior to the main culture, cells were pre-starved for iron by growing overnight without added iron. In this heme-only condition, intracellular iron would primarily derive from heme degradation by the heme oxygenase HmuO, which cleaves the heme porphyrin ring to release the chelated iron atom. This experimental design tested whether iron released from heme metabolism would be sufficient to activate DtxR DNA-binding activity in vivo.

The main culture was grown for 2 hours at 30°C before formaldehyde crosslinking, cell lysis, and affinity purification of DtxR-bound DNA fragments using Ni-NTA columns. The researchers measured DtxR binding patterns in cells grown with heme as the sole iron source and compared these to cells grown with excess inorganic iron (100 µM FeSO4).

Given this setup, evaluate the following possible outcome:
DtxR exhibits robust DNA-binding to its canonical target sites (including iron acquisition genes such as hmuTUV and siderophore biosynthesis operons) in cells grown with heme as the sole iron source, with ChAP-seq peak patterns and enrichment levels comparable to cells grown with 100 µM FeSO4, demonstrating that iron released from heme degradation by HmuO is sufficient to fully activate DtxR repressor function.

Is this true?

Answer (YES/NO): YES